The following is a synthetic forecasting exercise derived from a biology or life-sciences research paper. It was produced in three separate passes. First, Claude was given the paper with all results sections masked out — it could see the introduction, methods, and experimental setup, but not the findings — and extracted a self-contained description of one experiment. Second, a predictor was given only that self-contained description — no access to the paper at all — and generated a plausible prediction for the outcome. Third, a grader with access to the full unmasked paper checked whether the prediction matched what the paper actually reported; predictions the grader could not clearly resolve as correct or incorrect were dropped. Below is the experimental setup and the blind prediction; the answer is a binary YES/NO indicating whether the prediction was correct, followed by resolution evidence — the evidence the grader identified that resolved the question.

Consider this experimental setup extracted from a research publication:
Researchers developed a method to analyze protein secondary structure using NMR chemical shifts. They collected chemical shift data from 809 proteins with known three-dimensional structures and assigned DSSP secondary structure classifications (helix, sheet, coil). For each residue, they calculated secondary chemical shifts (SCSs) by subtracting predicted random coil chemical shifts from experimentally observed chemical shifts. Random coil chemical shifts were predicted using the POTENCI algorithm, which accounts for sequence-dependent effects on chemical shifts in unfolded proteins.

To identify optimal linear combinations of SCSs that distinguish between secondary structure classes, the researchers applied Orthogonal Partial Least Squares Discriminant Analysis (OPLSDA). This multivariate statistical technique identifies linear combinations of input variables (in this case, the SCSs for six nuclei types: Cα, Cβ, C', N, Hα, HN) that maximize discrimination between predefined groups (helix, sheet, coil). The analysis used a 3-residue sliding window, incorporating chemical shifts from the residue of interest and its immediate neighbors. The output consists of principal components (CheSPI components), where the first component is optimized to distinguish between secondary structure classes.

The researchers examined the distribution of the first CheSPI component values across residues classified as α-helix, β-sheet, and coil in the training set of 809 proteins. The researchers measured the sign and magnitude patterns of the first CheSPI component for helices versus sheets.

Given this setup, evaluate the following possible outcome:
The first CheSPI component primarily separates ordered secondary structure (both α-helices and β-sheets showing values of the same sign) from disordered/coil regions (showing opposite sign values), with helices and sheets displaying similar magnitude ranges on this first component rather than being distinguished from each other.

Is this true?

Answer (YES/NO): NO